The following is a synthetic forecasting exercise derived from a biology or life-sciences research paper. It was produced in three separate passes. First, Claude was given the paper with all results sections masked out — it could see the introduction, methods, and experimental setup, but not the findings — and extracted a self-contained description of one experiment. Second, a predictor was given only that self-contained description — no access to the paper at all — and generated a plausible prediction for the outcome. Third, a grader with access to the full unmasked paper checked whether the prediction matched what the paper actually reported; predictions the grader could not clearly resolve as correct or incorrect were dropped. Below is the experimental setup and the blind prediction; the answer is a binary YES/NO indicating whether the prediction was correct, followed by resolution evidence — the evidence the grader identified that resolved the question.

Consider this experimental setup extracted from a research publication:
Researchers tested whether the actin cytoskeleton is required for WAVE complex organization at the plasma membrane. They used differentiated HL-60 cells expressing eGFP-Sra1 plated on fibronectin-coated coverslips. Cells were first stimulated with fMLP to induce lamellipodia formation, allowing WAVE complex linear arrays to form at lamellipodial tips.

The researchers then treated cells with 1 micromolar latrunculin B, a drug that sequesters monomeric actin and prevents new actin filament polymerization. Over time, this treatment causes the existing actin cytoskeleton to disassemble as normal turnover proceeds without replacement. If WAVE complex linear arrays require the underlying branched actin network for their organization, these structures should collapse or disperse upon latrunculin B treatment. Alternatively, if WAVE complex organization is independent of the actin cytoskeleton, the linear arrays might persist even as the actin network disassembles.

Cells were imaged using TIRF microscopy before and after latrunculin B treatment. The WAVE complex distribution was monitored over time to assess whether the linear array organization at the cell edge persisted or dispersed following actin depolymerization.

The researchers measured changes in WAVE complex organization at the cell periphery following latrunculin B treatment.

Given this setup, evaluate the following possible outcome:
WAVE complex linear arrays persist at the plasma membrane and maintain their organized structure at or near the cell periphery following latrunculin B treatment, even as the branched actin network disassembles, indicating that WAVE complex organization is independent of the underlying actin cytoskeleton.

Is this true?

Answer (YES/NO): YES